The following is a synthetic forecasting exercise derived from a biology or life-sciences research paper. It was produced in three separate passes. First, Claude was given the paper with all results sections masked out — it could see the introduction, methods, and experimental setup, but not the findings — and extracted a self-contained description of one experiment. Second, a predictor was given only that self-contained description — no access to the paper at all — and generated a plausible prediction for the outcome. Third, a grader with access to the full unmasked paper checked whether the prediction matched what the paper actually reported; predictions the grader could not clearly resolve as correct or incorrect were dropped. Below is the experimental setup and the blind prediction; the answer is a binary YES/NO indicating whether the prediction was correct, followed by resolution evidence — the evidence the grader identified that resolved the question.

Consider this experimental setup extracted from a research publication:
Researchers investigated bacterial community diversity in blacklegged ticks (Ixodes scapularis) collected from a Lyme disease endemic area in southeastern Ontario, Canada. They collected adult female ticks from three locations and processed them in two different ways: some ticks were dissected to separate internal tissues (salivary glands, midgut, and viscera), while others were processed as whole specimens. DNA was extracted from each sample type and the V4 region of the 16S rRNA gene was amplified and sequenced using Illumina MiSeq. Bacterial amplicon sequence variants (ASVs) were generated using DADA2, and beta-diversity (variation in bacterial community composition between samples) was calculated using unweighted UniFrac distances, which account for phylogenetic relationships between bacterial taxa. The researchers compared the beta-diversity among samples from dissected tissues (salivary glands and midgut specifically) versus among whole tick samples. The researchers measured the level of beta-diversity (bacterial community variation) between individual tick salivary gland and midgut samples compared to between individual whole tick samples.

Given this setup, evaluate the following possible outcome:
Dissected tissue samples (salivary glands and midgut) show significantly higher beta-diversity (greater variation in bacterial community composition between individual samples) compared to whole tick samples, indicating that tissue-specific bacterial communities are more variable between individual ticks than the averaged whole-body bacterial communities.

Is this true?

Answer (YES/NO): YES